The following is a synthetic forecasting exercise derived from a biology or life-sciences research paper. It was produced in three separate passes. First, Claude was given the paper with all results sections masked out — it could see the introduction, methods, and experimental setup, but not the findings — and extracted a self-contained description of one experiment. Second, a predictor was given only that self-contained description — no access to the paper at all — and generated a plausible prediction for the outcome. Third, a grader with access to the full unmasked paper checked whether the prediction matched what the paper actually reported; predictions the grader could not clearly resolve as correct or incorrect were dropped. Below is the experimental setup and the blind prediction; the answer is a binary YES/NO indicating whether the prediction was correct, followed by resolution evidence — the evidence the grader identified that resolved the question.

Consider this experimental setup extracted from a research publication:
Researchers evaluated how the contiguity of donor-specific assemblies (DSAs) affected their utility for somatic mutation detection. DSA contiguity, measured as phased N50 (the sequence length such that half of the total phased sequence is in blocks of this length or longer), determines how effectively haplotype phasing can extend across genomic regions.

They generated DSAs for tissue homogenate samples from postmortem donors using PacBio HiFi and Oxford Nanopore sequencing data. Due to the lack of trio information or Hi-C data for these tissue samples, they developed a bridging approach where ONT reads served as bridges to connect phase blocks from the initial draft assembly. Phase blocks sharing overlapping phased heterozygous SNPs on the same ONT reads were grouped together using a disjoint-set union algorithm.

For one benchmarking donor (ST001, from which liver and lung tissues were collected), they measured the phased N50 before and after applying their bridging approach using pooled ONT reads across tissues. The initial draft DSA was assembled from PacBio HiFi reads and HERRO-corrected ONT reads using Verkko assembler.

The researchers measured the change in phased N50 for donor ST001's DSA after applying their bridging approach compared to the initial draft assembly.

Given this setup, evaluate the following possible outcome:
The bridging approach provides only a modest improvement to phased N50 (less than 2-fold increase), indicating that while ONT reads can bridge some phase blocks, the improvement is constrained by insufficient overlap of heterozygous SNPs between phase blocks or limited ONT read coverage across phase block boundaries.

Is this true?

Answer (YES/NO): YES